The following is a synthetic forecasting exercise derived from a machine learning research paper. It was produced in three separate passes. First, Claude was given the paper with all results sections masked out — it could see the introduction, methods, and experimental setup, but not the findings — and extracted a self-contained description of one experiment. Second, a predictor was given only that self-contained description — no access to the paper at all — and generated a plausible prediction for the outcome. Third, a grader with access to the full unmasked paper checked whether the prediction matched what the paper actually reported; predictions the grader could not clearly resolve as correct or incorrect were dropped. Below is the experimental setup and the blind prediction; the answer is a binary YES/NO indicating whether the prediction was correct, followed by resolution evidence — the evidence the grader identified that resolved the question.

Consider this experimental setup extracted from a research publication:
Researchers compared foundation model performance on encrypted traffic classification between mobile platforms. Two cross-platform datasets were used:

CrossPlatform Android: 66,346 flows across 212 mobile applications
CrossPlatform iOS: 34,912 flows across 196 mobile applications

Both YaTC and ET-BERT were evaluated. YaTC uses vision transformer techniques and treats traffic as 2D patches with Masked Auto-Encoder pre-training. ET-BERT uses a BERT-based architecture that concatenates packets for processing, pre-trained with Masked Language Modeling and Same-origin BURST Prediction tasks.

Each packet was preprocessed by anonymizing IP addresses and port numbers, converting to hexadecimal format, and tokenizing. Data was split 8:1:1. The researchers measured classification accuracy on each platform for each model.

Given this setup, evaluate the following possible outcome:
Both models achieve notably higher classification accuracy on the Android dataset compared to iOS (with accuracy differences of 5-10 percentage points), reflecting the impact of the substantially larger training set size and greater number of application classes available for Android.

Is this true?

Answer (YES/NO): NO